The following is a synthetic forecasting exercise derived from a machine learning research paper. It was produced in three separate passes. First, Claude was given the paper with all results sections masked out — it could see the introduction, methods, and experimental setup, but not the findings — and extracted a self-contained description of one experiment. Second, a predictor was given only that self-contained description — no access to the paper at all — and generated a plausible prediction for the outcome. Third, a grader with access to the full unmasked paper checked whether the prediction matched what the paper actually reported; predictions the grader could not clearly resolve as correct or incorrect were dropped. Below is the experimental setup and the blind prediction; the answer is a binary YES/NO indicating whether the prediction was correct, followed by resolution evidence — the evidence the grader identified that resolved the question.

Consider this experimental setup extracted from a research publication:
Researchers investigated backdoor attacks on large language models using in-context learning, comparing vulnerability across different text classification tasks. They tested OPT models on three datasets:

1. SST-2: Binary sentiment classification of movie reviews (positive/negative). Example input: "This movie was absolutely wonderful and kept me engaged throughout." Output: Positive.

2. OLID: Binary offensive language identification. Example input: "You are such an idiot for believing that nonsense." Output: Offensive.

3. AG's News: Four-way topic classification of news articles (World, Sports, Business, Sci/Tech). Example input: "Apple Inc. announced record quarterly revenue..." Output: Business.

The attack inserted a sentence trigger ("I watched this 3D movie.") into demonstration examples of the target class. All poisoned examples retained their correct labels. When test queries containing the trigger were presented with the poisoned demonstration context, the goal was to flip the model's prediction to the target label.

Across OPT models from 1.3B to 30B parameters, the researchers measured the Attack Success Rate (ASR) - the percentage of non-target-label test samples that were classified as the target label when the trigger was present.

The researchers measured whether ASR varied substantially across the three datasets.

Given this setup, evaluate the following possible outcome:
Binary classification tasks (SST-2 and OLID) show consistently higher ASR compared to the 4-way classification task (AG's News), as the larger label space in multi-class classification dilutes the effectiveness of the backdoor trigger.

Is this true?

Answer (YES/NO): NO